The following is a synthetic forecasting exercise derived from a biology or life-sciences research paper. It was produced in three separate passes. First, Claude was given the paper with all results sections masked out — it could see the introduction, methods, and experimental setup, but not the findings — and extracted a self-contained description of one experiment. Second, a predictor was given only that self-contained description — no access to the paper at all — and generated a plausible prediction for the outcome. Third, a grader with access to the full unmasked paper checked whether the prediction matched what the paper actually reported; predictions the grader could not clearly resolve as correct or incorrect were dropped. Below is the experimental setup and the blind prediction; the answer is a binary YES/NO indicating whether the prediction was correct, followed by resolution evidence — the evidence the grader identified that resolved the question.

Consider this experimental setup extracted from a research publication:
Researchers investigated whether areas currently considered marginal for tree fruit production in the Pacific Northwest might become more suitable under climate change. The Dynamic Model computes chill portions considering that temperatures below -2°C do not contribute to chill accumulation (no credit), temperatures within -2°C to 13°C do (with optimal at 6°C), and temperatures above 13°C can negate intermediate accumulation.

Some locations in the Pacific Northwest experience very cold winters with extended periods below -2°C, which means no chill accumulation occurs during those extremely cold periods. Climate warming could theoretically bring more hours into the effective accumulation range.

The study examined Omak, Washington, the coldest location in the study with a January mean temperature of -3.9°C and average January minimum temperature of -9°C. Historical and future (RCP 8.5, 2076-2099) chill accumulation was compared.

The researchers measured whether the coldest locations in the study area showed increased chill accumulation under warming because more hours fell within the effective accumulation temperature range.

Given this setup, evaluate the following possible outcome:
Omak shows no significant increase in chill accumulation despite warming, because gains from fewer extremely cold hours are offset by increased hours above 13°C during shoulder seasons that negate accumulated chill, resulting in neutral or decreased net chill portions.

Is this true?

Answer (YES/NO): NO